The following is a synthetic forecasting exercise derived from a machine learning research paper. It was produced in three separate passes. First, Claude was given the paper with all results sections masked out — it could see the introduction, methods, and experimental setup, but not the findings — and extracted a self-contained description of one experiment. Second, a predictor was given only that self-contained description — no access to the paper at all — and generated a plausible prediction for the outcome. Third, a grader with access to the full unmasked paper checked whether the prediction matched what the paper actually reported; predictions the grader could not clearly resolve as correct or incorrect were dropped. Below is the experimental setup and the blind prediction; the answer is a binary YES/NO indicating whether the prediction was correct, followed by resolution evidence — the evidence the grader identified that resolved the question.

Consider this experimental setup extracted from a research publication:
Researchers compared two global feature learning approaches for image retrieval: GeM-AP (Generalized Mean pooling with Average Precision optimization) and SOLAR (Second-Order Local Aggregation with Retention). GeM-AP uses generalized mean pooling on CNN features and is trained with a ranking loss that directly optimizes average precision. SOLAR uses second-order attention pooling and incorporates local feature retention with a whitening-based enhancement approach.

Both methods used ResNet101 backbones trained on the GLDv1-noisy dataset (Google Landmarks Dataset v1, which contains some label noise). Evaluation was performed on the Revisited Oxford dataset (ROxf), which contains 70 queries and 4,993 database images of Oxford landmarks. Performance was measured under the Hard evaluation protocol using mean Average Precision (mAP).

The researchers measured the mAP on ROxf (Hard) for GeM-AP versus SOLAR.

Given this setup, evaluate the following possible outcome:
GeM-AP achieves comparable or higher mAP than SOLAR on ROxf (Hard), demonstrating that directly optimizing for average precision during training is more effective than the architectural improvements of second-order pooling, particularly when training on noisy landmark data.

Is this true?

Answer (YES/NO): NO